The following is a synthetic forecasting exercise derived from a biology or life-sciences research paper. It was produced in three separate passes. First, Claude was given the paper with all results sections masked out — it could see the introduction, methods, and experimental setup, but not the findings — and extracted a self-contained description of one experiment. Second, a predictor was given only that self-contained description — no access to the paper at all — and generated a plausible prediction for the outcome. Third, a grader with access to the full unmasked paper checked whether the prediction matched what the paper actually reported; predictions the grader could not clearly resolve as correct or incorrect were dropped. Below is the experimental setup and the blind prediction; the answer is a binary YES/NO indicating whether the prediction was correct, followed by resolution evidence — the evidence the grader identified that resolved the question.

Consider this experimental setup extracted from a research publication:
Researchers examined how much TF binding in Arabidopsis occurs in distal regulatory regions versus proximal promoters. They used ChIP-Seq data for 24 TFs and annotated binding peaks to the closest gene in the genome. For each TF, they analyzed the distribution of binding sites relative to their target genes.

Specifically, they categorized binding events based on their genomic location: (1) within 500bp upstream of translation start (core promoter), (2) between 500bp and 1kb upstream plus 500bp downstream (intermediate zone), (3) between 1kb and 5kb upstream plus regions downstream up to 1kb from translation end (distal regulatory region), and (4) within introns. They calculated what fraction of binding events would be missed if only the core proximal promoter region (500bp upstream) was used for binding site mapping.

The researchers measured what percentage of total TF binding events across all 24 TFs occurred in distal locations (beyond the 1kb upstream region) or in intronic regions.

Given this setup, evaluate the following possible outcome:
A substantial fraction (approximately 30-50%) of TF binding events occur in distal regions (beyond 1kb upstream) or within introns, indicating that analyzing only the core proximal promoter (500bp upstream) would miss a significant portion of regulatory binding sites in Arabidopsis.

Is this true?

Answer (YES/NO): YES